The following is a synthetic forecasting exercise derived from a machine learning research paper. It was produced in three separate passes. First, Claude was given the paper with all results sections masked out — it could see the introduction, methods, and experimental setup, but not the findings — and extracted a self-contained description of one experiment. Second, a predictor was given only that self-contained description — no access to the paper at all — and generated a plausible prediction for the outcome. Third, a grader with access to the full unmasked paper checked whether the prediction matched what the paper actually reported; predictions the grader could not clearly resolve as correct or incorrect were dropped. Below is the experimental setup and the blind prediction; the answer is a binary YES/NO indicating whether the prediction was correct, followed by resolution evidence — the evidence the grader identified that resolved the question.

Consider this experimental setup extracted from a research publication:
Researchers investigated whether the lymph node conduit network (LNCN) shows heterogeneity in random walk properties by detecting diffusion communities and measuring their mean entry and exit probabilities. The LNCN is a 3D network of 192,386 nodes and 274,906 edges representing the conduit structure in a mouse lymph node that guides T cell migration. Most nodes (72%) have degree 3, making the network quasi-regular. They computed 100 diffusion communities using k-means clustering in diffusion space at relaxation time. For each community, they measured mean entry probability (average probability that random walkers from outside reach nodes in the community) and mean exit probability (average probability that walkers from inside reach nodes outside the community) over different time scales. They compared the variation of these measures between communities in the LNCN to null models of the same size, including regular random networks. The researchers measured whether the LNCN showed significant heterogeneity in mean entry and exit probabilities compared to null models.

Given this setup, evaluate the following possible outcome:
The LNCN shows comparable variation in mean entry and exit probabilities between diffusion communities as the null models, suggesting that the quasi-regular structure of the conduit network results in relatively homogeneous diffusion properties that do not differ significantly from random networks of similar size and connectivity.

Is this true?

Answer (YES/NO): NO